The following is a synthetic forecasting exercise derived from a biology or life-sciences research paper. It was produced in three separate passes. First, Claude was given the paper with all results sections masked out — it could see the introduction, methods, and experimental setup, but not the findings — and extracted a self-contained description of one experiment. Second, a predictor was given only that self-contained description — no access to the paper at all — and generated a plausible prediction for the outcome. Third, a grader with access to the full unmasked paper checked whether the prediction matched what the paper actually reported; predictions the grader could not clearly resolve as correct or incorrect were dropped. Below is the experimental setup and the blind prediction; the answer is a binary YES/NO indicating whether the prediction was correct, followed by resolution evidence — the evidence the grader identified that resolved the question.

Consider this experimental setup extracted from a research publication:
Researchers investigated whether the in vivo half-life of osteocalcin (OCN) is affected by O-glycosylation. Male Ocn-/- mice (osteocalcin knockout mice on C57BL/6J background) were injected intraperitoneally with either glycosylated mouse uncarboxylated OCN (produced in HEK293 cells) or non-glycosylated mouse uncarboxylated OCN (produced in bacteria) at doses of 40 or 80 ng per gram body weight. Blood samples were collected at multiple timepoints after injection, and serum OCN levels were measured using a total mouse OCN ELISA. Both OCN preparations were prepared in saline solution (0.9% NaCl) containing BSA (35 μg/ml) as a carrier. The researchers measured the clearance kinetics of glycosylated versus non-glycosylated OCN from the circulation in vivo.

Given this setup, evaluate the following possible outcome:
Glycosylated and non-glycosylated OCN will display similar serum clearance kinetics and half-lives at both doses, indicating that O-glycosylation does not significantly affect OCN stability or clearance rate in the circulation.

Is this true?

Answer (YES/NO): NO